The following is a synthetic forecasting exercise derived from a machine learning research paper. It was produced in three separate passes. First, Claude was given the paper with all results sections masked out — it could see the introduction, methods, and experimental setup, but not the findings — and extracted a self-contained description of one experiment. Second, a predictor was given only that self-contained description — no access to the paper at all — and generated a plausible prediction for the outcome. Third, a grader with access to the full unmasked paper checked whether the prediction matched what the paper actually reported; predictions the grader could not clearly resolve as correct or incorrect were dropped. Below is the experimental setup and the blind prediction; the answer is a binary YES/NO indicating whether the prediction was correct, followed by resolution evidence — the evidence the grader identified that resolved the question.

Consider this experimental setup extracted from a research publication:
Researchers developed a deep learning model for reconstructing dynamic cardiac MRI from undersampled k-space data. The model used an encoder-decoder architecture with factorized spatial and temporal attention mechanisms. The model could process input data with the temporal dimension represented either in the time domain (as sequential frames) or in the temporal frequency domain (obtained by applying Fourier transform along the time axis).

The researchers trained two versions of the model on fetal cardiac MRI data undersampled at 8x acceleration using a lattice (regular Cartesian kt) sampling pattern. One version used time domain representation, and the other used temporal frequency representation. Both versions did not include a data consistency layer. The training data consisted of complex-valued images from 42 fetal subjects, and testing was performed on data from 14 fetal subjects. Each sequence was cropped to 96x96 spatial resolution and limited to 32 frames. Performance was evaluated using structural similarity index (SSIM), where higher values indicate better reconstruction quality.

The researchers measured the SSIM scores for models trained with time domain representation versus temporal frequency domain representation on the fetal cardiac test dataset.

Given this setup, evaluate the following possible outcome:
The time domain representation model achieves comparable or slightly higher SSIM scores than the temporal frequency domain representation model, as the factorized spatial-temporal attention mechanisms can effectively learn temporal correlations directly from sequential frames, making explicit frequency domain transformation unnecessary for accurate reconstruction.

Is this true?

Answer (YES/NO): NO